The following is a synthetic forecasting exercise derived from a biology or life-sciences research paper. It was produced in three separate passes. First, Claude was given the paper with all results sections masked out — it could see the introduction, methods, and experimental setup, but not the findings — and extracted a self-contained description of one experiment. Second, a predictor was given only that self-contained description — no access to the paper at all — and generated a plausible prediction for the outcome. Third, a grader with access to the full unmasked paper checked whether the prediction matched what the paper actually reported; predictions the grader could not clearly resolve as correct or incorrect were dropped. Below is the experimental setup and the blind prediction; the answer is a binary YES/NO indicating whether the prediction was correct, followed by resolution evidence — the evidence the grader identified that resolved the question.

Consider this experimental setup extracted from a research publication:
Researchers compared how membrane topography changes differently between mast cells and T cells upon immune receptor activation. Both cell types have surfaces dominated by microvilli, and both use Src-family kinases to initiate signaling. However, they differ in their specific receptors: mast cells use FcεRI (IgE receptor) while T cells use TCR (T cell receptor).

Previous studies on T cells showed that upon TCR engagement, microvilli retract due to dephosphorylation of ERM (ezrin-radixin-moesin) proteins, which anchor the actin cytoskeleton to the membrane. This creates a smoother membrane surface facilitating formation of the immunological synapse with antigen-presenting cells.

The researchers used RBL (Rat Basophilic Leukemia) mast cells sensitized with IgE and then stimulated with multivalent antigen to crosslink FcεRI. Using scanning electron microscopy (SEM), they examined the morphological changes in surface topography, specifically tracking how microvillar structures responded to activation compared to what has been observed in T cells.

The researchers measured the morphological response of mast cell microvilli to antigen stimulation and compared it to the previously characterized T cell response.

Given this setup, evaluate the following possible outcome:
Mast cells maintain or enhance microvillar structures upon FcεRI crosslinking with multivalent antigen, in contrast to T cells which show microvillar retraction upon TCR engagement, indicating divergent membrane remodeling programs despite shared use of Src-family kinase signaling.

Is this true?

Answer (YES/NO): YES